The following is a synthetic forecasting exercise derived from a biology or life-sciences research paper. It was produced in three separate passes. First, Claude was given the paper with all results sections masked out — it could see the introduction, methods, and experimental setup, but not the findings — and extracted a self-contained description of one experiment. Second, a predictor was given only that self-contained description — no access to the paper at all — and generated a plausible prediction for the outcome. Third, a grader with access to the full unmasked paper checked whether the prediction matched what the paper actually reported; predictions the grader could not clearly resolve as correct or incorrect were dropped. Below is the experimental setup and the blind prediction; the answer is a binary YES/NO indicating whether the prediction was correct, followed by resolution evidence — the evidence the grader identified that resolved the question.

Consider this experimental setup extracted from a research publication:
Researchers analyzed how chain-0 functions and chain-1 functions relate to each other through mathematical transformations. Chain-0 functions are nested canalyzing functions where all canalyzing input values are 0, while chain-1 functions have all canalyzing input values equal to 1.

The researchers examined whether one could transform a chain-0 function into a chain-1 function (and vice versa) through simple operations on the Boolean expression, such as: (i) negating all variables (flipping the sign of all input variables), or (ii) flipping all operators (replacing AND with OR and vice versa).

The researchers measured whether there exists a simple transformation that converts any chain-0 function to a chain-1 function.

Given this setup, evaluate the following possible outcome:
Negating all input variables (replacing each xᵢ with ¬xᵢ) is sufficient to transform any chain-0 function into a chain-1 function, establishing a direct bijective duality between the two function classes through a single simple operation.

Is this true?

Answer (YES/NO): YES